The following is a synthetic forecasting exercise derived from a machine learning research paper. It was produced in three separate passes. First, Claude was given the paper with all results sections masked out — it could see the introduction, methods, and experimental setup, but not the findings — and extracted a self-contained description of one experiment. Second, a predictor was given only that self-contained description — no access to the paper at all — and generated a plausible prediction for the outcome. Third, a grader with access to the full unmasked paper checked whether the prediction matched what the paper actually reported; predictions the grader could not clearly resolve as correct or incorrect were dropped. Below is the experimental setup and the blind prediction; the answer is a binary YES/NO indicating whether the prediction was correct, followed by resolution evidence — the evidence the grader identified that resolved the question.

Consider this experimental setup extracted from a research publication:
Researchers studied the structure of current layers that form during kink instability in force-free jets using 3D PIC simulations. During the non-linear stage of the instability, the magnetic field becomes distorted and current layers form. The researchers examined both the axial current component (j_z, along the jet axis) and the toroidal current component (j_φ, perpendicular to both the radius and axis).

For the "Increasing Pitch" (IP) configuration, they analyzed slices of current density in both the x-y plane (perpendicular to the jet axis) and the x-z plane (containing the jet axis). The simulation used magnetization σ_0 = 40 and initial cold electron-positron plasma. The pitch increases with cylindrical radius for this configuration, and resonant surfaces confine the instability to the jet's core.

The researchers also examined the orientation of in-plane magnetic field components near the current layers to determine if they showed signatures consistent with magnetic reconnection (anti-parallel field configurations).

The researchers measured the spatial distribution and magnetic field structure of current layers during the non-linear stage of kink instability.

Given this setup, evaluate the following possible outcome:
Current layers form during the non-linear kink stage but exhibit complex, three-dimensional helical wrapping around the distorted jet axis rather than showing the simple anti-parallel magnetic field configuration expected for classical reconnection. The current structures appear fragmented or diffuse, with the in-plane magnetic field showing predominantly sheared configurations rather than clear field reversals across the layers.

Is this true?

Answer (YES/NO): NO